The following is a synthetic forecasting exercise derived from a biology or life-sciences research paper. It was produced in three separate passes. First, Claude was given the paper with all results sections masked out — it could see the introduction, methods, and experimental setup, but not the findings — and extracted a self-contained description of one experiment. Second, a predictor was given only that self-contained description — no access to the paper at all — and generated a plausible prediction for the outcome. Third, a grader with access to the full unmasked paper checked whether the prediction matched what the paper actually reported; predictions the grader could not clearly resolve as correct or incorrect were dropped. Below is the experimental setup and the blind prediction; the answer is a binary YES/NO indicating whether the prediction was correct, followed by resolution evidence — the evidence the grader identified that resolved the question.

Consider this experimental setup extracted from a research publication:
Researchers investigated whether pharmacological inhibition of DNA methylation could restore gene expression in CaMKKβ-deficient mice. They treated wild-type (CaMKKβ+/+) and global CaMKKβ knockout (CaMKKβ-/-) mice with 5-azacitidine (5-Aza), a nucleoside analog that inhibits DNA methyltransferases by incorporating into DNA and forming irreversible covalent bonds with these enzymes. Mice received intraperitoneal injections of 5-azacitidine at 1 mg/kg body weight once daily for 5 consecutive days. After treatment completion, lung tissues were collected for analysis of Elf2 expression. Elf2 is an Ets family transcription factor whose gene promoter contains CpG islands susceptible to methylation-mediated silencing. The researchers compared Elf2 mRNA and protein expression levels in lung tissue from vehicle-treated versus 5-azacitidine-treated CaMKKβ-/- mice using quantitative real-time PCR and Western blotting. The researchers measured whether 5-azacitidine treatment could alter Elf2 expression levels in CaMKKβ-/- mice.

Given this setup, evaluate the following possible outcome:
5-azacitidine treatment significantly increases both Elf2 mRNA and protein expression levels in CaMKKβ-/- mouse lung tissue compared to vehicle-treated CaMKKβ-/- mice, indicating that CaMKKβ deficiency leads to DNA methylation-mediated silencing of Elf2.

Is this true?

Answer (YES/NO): NO